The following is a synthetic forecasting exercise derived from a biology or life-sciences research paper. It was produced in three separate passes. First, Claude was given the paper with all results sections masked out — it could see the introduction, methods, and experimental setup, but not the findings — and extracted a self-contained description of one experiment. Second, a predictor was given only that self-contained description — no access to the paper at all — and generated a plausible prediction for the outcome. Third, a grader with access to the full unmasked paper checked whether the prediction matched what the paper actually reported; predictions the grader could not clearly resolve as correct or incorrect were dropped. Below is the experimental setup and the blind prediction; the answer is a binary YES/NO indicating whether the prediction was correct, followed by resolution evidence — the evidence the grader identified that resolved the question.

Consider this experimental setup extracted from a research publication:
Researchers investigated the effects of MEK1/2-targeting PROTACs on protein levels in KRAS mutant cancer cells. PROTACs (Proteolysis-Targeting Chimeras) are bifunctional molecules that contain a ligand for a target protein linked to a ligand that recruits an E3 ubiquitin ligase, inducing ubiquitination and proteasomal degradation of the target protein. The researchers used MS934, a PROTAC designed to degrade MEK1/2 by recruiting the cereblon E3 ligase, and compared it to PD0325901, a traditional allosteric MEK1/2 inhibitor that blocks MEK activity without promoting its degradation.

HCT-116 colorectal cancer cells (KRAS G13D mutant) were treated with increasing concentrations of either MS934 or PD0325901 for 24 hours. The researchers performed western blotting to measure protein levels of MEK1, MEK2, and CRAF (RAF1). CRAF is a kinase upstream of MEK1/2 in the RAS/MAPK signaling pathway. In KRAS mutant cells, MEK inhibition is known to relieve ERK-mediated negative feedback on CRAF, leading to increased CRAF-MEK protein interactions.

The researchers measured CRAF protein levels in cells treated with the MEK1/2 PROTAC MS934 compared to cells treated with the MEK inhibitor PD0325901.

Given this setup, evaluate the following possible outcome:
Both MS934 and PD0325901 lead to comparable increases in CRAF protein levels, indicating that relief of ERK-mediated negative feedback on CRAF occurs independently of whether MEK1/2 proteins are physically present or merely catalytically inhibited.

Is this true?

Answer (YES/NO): NO